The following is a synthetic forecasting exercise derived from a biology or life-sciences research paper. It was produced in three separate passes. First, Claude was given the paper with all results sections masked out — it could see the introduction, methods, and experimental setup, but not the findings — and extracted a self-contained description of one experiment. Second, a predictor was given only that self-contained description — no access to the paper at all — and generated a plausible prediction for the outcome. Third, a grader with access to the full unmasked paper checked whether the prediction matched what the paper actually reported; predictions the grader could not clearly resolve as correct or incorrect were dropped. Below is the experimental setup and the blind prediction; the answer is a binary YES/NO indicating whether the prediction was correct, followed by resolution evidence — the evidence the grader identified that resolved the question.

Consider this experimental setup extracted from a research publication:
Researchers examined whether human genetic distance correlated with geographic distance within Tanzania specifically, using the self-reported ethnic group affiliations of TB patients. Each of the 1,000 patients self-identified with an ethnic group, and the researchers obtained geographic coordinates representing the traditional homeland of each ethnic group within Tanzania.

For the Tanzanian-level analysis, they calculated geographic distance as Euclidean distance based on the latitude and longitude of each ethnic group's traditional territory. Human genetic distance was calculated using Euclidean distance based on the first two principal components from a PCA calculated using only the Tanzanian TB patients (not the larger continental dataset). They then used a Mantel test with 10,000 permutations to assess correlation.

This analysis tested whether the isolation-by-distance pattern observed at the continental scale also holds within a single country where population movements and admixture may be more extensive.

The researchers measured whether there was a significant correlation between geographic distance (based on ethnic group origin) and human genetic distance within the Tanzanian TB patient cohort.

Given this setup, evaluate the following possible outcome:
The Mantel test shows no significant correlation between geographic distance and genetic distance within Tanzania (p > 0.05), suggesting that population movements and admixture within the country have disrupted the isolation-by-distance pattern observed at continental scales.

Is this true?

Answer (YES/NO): NO